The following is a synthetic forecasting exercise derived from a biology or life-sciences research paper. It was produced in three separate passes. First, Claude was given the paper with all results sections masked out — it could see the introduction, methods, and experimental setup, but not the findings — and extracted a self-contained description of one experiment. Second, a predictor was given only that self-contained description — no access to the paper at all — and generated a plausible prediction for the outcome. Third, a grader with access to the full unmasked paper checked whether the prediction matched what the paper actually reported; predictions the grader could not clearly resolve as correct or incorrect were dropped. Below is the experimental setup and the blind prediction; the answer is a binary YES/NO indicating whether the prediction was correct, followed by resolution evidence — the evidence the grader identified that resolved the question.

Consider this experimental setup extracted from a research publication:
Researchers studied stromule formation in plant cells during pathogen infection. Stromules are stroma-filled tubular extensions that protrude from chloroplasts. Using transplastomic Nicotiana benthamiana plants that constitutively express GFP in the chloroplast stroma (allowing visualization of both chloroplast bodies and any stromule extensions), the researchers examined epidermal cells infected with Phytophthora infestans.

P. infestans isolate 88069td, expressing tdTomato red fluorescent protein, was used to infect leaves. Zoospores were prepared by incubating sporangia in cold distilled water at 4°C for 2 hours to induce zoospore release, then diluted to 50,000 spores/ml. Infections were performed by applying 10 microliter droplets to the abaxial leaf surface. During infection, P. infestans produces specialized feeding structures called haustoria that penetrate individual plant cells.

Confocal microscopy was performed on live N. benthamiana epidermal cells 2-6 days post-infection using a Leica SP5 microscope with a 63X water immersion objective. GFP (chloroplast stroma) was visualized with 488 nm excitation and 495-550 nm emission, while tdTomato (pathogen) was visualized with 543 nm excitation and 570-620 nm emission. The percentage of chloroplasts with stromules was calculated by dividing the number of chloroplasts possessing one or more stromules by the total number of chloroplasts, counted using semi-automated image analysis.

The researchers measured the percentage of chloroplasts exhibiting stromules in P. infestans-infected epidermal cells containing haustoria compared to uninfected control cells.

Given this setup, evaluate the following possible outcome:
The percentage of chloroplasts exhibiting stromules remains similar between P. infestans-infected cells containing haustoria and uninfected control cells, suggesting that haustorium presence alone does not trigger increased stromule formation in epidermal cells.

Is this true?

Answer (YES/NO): NO